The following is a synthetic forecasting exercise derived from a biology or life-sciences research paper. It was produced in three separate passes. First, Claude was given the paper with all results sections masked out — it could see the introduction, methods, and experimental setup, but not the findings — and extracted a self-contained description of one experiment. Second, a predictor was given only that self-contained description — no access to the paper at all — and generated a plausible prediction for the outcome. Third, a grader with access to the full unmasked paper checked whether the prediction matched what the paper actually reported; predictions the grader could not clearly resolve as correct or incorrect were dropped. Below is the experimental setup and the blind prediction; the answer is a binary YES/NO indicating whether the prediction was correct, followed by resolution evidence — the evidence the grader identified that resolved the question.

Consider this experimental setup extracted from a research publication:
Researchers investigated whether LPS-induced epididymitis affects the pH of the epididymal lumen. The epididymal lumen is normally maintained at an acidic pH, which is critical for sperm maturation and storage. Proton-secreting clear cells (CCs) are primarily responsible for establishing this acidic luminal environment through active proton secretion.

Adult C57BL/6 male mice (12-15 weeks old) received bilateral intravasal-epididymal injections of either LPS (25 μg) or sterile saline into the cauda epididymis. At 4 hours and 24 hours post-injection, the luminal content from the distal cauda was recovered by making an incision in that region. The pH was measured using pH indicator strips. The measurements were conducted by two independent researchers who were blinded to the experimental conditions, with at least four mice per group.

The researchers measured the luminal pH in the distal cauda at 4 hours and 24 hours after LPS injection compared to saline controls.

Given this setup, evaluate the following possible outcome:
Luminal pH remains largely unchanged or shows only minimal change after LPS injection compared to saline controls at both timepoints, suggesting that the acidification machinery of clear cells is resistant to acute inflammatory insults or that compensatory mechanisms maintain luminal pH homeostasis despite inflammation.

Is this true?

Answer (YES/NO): NO